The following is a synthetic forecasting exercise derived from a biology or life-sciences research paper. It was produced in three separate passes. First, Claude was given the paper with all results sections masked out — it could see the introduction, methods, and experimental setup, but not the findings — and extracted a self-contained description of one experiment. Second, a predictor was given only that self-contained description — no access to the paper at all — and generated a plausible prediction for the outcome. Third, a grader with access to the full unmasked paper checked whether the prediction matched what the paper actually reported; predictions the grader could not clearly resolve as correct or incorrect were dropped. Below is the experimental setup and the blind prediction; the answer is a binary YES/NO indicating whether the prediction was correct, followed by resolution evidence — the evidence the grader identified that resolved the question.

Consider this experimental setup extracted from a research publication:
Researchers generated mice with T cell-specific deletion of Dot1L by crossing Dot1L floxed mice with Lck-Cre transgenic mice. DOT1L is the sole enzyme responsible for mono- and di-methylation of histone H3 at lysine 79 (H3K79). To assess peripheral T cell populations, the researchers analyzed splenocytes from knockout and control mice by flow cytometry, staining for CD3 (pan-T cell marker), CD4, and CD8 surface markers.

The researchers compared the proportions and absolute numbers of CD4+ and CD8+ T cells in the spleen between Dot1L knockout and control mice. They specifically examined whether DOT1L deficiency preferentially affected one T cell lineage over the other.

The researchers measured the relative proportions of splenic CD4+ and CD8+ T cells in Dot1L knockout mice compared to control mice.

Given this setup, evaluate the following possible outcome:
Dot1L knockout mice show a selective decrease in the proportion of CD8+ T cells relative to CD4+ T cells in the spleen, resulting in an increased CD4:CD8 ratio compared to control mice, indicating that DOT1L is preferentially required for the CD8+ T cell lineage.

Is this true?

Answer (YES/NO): NO